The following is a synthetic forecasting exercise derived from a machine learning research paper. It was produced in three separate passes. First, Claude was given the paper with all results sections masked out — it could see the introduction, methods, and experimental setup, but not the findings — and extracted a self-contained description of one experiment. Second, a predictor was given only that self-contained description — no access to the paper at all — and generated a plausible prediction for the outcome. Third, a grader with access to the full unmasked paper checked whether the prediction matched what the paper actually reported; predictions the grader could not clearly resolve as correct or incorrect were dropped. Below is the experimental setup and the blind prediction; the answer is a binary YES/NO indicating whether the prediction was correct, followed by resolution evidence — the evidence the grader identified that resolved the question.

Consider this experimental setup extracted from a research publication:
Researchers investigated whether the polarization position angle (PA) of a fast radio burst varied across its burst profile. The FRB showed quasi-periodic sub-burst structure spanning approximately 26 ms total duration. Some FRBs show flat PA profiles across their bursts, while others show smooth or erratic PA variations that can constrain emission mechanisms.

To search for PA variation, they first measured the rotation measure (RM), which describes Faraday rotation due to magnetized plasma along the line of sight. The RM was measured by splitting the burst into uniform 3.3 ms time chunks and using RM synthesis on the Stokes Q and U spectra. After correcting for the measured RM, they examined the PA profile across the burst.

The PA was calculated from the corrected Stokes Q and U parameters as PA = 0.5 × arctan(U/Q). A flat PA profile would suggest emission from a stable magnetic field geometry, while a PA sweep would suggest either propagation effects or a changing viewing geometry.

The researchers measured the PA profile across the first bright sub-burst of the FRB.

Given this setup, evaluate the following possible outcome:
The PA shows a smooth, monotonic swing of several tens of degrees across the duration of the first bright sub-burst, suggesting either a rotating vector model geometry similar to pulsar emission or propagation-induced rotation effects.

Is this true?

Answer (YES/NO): YES